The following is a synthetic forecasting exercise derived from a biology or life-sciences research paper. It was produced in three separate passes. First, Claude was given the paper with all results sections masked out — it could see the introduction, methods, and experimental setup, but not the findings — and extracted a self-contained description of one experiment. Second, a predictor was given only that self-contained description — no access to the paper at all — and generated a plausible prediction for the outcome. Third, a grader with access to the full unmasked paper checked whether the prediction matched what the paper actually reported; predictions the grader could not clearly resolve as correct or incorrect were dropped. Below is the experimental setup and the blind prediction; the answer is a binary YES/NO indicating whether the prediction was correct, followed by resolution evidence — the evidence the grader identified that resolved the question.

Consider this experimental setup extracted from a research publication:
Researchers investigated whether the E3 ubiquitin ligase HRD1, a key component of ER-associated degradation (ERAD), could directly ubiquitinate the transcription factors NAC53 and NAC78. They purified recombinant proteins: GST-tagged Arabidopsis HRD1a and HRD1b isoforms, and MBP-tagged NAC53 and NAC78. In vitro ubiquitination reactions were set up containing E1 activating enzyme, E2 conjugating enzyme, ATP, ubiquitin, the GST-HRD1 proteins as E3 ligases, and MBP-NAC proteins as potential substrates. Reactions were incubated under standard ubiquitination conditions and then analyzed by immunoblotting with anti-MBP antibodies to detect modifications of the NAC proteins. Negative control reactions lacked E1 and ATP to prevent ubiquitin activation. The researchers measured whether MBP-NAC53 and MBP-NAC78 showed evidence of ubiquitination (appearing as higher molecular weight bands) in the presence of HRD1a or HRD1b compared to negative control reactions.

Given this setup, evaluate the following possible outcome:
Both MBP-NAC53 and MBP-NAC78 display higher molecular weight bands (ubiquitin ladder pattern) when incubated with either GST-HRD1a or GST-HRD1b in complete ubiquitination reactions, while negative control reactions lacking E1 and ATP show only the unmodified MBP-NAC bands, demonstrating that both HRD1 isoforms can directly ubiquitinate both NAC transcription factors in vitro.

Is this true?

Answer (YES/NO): YES